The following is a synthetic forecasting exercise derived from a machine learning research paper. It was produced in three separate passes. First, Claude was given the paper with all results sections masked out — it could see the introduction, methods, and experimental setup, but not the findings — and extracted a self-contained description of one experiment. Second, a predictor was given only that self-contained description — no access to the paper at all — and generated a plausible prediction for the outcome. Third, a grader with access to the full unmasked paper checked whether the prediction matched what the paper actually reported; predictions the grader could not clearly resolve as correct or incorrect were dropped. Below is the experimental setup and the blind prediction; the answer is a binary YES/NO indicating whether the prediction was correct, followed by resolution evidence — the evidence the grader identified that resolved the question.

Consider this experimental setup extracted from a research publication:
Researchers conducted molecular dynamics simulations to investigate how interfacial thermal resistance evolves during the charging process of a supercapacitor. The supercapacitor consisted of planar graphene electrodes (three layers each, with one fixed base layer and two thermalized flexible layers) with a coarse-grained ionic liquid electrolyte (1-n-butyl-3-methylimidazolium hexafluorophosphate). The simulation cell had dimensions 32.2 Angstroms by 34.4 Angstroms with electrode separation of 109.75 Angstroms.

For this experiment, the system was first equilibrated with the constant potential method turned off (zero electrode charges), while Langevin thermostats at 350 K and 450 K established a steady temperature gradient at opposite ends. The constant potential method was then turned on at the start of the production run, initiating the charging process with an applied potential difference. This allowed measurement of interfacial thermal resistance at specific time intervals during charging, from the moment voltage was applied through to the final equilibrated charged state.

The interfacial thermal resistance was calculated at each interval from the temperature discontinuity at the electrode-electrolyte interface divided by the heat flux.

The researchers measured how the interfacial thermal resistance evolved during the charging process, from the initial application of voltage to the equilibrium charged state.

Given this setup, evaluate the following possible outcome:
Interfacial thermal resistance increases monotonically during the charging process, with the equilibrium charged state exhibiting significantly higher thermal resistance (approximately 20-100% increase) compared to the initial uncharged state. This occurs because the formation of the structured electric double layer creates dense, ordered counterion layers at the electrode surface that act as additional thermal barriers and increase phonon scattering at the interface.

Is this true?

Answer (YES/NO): NO